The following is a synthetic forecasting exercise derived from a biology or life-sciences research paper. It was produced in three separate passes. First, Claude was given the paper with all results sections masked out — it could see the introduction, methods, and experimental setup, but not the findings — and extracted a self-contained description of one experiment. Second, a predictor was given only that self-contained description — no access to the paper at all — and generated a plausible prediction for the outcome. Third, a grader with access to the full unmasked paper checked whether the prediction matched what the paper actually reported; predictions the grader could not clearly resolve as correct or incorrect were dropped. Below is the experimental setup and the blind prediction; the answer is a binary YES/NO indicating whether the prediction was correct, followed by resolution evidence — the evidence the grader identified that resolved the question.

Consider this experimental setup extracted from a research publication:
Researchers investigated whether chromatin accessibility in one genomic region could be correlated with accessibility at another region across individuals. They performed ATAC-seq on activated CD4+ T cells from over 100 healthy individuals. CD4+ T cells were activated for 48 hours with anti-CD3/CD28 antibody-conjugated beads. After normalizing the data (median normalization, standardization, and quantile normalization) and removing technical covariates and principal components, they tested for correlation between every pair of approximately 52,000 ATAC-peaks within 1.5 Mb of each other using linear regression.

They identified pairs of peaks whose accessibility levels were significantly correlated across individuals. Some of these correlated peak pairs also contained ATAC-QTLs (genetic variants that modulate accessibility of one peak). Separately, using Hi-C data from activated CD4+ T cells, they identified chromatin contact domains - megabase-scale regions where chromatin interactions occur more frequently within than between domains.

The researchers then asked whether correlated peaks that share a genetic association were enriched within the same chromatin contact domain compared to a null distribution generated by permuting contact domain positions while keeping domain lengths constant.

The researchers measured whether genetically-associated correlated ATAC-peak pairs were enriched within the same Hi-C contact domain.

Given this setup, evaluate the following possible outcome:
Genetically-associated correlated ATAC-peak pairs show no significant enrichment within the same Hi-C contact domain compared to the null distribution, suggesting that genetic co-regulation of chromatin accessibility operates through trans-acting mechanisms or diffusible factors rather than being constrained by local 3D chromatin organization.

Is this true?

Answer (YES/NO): NO